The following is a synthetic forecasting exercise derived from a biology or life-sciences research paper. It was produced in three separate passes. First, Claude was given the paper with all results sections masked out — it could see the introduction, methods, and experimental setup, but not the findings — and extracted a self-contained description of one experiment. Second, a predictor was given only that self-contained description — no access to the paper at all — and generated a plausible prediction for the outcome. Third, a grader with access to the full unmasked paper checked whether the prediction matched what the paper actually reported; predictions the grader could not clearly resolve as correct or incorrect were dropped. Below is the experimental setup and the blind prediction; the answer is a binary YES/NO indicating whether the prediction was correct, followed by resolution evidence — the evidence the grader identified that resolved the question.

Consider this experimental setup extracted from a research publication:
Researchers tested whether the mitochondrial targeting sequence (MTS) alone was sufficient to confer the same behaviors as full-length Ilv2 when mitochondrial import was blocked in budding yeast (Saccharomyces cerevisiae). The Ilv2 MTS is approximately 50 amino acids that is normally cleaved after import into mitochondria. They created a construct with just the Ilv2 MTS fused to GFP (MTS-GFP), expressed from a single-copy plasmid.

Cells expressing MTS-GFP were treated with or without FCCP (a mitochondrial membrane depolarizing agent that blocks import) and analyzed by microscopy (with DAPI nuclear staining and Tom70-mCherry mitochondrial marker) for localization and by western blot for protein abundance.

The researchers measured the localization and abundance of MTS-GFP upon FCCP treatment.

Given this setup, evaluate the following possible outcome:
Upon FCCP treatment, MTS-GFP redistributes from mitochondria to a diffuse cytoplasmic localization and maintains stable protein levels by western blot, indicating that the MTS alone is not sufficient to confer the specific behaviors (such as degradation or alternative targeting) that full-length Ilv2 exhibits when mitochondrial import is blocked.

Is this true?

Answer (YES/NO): NO